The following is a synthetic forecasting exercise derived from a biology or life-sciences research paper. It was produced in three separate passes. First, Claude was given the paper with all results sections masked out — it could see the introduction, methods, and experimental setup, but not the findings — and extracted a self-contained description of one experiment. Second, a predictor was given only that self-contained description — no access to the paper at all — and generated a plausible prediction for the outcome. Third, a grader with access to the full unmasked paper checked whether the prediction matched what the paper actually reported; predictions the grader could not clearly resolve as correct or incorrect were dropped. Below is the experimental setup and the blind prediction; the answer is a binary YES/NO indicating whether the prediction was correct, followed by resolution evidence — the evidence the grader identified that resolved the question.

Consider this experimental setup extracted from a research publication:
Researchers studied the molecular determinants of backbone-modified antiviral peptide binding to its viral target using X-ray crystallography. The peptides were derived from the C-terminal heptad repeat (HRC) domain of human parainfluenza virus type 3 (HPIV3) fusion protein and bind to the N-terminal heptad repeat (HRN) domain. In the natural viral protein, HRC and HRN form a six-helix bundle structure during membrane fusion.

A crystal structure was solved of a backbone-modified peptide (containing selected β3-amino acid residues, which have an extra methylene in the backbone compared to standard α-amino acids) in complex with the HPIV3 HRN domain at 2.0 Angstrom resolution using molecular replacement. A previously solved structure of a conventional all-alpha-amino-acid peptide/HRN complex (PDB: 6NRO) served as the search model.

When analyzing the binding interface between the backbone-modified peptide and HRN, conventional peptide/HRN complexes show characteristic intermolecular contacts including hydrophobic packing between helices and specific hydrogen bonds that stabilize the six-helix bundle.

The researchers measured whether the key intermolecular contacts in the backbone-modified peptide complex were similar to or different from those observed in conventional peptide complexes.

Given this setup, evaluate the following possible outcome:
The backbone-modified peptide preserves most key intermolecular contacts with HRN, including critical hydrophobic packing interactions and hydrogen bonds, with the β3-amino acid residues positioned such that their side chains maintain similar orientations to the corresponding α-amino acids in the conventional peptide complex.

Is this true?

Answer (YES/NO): YES